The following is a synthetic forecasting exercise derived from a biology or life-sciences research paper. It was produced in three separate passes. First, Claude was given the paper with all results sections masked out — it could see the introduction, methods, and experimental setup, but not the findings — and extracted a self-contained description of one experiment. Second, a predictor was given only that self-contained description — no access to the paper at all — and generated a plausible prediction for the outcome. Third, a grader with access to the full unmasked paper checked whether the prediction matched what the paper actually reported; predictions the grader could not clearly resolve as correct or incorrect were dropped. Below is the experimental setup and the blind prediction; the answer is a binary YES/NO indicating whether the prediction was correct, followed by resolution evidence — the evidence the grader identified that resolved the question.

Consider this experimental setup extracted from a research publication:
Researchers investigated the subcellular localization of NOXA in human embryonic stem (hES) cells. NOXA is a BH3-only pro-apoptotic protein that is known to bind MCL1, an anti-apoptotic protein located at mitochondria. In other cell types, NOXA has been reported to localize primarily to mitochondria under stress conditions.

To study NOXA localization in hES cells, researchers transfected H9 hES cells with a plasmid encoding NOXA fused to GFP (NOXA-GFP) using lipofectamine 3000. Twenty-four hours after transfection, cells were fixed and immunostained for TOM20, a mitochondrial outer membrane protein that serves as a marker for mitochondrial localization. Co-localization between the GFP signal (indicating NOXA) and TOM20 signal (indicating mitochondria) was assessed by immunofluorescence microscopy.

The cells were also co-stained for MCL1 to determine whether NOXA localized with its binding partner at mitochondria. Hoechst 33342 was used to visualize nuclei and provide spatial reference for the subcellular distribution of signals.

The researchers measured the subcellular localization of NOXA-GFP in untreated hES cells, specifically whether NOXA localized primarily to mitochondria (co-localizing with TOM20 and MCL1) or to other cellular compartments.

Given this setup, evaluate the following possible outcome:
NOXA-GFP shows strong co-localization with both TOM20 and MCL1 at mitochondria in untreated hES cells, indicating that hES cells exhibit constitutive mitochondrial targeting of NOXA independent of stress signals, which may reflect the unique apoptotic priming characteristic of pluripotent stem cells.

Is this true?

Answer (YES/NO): YES